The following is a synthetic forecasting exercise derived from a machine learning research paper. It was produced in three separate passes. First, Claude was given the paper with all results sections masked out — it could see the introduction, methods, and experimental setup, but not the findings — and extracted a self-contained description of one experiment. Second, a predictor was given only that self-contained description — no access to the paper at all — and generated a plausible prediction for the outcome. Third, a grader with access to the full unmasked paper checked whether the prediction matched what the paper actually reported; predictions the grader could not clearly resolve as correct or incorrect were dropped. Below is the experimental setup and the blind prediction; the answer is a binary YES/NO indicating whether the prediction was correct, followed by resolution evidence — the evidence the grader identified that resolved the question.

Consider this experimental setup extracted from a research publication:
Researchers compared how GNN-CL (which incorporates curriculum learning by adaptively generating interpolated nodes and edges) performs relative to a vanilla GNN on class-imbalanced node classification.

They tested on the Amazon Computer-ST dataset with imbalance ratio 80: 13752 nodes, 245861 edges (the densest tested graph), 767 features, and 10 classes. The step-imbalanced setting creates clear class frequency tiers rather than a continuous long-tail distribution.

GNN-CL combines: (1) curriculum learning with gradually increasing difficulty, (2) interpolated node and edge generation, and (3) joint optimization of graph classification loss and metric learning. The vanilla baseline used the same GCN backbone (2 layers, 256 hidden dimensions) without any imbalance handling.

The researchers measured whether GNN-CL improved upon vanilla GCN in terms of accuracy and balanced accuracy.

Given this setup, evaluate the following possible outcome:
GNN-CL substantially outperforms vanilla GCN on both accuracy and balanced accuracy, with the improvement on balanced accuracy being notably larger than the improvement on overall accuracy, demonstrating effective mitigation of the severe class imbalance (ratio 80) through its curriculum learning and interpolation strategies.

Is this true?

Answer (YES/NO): NO